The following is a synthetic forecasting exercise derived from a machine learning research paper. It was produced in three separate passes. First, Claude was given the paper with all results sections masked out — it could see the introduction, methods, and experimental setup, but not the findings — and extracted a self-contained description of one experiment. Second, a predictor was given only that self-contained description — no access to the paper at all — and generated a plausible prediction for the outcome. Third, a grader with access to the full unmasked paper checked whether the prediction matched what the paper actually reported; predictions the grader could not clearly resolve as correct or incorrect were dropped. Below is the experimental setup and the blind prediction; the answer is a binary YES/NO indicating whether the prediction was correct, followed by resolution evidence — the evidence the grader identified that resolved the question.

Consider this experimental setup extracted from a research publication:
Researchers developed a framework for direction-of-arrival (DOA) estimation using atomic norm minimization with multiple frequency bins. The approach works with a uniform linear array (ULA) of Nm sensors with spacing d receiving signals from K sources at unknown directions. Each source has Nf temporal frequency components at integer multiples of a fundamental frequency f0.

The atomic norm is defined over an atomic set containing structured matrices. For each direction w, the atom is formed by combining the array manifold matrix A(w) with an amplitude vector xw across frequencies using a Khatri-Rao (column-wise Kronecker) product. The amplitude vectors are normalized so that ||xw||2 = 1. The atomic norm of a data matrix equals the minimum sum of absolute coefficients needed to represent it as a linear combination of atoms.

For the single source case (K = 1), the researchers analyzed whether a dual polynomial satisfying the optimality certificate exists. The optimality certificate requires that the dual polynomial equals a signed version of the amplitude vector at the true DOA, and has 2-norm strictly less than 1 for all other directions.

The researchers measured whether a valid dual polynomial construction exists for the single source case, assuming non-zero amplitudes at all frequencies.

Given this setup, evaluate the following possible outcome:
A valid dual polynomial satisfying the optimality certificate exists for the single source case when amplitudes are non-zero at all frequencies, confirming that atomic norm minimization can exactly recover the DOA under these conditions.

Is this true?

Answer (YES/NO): YES